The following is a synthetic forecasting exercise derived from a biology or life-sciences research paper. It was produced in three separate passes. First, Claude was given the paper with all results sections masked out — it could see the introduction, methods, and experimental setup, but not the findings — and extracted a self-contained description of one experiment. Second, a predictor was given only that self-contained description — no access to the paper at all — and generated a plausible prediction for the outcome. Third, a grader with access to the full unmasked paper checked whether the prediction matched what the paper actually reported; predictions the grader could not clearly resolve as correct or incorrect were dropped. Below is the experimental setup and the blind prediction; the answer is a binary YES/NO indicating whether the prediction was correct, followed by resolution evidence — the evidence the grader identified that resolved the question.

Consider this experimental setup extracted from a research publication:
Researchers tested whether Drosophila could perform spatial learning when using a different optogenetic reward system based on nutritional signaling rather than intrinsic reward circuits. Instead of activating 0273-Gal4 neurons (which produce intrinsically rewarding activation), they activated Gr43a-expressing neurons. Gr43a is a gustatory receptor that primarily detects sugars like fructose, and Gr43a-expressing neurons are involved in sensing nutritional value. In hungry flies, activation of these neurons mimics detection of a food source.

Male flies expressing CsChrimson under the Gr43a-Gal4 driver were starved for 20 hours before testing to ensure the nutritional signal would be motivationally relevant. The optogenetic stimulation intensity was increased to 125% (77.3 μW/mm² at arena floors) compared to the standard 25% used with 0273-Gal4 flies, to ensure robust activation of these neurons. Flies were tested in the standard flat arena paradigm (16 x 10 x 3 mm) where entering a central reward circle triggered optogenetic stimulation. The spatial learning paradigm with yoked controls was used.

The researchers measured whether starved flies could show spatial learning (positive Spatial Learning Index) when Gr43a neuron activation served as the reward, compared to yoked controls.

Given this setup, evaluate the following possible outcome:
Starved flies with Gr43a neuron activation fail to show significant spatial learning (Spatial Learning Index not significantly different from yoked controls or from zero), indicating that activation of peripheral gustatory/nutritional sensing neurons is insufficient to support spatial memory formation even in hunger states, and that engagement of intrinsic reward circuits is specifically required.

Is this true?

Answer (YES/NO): NO